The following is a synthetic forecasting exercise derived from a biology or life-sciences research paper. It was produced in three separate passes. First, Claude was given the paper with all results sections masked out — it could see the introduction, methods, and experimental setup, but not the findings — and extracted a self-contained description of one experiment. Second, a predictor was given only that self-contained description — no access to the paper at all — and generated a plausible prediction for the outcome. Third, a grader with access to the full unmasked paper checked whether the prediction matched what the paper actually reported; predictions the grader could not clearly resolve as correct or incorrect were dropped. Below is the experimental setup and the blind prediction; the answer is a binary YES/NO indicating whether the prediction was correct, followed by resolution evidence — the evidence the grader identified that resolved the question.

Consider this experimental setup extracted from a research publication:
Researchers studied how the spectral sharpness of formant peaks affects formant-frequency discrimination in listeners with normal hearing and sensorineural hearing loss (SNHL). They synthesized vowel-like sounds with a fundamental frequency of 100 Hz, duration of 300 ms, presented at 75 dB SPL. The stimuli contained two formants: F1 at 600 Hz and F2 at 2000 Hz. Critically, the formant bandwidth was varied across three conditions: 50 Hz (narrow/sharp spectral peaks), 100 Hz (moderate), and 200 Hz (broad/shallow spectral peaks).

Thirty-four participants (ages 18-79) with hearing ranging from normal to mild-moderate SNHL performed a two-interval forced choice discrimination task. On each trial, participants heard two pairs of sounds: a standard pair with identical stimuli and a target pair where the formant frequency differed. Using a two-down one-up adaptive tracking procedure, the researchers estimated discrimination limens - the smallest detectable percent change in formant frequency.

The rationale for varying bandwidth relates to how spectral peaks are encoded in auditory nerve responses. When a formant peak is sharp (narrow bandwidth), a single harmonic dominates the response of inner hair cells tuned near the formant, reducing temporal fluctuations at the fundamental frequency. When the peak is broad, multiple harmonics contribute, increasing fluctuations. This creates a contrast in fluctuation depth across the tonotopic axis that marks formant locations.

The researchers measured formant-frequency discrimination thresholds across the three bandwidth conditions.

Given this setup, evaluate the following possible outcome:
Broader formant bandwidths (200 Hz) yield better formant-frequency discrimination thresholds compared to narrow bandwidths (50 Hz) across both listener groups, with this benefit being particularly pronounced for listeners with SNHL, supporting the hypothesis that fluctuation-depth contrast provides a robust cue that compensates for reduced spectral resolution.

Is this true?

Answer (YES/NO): NO